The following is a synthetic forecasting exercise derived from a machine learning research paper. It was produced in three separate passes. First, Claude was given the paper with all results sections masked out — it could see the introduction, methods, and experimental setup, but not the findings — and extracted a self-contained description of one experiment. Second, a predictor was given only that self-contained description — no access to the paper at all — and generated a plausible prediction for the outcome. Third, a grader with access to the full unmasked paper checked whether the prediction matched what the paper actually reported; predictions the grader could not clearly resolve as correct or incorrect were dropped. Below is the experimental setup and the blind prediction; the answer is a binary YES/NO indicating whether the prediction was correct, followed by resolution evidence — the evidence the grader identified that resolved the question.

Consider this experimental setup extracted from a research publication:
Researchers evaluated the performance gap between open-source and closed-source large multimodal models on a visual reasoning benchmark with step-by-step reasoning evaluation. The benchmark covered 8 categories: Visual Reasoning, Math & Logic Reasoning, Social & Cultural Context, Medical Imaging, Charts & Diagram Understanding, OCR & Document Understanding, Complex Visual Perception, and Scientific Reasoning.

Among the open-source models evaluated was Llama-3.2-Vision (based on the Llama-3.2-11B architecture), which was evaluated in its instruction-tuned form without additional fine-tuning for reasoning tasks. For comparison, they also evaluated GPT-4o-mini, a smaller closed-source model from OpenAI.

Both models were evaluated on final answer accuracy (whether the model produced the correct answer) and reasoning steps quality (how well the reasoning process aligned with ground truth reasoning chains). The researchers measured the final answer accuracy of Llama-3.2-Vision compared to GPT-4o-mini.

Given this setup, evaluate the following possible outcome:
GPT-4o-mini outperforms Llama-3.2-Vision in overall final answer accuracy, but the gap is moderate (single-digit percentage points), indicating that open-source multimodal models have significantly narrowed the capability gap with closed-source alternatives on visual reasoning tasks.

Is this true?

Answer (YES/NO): YES